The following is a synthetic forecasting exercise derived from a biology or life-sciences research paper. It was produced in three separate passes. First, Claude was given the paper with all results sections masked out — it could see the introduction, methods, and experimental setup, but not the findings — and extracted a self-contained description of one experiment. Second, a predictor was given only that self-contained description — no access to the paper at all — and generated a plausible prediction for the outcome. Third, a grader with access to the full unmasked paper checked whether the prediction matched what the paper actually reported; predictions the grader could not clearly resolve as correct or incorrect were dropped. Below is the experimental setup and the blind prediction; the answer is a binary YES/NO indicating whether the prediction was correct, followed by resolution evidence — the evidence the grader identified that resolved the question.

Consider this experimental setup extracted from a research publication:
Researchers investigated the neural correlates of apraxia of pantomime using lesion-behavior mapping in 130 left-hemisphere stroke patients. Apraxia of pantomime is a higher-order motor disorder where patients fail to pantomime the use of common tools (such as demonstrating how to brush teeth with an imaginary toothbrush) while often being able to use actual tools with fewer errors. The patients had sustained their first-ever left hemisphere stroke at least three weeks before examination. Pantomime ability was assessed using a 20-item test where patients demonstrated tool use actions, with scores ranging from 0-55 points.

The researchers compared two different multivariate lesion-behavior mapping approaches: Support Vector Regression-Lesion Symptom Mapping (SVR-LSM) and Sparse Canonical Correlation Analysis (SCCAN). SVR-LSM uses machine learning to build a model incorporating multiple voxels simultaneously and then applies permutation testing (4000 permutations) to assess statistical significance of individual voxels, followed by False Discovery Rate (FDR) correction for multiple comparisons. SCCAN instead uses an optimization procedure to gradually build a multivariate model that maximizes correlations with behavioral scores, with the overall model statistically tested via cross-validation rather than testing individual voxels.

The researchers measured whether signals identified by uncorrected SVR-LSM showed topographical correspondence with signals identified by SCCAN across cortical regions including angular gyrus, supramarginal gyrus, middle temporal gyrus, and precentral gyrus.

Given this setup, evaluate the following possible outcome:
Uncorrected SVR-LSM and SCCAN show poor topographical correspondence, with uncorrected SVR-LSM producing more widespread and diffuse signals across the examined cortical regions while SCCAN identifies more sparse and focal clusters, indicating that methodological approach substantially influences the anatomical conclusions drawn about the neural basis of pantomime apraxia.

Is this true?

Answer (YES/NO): NO